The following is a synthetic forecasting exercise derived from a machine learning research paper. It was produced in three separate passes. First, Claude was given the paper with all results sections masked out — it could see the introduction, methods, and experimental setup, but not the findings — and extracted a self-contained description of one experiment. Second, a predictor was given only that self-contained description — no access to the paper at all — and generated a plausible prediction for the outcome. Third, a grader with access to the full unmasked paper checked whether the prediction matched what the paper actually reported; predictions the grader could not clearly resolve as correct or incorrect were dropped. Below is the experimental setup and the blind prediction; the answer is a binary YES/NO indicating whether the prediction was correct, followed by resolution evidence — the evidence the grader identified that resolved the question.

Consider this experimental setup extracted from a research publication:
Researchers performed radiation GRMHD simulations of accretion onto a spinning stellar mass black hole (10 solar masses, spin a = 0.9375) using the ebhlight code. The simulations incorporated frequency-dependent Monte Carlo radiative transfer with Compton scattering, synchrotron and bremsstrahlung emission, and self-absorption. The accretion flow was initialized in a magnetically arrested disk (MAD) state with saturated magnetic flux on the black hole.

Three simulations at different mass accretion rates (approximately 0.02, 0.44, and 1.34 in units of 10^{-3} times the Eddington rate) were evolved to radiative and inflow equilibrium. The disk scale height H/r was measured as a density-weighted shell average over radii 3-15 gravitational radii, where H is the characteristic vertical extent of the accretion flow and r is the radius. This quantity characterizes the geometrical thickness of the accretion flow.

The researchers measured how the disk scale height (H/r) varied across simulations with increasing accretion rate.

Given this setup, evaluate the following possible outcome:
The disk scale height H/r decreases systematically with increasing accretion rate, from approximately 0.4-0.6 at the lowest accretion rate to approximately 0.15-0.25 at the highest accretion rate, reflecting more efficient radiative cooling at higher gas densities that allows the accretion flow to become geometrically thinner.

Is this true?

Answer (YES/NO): NO